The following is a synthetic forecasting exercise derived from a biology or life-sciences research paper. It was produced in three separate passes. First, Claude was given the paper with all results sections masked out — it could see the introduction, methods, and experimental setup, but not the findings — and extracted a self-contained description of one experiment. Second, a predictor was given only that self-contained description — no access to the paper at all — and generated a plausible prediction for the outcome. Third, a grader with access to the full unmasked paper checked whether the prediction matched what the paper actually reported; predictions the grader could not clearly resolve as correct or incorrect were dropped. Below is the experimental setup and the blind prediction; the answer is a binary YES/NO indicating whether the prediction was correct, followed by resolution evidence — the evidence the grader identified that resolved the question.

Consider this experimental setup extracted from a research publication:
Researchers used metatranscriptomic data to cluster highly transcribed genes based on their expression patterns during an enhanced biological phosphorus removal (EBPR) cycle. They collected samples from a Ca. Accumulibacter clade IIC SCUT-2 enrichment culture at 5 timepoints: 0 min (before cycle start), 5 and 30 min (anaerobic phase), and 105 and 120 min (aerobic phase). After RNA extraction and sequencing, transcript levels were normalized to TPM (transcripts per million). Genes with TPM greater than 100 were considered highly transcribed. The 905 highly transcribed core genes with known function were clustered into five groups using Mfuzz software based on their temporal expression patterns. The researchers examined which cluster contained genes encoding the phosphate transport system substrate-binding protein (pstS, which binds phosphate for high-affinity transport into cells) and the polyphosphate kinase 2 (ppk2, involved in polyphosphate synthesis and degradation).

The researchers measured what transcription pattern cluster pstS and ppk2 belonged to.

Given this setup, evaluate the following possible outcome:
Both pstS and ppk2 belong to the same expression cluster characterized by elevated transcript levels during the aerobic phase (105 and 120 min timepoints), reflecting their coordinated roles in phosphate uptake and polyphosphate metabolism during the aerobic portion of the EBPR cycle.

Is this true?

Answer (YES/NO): YES